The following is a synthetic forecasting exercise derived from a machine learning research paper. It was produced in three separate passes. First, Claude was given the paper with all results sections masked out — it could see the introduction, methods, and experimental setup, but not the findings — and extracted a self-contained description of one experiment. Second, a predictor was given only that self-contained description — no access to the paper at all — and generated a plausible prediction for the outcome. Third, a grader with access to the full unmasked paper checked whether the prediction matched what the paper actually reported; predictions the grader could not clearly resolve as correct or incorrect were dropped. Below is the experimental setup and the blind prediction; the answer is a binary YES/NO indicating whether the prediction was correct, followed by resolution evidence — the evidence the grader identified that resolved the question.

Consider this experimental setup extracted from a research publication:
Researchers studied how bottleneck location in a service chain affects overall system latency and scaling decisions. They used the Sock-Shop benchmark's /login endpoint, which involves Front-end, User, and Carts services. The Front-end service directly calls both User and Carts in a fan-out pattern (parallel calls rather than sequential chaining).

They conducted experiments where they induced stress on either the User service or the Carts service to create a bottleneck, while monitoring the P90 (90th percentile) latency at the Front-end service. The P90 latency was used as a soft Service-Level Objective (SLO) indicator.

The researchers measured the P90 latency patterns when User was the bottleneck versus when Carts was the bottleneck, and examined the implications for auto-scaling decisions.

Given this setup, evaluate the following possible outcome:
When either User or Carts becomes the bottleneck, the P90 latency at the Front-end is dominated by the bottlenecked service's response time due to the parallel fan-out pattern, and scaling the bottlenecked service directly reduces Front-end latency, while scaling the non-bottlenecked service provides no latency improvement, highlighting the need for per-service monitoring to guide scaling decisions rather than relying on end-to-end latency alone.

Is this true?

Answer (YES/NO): NO